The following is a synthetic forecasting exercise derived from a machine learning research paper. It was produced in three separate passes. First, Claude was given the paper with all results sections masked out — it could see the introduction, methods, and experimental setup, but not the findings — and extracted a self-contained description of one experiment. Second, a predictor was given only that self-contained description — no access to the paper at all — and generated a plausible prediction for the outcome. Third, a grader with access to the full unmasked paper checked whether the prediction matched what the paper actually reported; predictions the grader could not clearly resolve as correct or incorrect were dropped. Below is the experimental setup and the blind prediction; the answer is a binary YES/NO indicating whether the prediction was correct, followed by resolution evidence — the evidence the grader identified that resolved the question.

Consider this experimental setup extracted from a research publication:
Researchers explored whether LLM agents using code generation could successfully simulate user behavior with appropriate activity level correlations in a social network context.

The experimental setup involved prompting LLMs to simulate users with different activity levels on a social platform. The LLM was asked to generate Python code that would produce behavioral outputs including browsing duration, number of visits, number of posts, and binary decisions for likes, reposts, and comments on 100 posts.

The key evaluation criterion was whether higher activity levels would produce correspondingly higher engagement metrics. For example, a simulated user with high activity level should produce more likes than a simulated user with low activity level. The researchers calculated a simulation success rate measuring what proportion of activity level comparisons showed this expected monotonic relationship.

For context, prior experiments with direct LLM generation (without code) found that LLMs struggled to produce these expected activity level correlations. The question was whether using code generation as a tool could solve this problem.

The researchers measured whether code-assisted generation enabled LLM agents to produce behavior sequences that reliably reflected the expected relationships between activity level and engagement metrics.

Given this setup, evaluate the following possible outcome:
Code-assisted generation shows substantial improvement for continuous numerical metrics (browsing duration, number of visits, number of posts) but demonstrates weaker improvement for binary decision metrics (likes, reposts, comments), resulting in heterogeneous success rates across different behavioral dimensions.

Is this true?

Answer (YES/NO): NO